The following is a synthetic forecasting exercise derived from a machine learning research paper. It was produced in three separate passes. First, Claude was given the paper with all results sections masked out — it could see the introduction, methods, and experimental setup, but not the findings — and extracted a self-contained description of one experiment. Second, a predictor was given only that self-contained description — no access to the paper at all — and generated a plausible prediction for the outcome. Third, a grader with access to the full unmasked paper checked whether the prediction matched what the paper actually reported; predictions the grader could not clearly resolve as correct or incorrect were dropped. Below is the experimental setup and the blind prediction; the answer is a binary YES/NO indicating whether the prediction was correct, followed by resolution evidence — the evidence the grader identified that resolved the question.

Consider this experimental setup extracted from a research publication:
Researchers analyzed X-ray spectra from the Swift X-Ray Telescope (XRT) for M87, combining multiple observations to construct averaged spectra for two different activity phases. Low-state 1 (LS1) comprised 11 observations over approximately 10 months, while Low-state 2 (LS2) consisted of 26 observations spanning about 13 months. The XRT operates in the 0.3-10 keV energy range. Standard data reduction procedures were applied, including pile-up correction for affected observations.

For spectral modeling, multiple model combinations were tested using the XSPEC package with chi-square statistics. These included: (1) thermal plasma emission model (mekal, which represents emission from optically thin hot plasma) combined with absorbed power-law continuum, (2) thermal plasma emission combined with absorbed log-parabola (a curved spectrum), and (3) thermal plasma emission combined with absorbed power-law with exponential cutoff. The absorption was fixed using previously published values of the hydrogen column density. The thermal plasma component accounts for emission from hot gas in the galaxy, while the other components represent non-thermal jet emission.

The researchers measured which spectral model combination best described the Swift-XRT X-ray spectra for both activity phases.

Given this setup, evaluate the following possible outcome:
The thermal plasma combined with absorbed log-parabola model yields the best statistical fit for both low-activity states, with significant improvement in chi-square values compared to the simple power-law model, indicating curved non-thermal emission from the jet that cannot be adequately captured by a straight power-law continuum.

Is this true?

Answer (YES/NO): NO